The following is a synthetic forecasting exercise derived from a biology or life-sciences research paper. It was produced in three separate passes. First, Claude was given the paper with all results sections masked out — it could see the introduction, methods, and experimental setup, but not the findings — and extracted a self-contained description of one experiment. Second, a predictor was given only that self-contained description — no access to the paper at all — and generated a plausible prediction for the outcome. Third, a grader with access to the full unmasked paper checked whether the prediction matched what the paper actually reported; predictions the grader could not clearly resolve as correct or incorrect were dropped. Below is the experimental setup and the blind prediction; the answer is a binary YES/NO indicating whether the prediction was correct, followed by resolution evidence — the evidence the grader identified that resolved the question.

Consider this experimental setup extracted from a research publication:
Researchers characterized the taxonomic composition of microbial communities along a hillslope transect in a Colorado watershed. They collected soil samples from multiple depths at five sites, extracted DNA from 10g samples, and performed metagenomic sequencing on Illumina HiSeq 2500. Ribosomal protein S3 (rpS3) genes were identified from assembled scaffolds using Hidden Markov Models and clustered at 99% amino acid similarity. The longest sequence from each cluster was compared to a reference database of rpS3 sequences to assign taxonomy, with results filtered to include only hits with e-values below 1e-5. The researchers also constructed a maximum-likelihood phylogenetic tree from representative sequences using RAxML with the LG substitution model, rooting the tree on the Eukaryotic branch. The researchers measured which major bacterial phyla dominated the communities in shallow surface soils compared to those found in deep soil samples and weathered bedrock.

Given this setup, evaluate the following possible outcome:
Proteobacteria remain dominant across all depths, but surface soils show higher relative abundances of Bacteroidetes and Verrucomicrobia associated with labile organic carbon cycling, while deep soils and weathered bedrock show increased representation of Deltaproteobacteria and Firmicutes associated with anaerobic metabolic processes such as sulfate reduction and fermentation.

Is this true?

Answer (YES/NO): NO